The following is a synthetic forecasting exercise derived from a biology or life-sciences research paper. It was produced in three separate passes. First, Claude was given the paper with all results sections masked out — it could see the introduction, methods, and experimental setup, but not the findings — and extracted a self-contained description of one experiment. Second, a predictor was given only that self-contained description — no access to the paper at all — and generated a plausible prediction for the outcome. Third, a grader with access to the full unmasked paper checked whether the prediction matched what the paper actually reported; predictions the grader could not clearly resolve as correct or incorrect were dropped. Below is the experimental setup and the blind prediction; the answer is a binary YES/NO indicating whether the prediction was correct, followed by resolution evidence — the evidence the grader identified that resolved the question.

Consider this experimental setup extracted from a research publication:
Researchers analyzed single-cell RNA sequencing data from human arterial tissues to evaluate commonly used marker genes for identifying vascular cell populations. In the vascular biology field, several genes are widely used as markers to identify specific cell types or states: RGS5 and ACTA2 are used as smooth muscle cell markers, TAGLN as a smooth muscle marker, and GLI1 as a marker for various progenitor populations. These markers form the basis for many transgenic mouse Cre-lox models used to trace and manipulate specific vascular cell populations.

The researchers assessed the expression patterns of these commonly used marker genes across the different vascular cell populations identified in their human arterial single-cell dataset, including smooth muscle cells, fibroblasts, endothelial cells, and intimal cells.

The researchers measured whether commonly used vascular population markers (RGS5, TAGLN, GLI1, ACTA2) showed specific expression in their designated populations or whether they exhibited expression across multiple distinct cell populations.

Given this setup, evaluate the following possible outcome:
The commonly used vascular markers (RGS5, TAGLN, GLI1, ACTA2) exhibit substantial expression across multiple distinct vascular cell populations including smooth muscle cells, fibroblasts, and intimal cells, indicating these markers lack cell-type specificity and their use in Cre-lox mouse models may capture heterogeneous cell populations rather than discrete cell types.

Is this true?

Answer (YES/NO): YES